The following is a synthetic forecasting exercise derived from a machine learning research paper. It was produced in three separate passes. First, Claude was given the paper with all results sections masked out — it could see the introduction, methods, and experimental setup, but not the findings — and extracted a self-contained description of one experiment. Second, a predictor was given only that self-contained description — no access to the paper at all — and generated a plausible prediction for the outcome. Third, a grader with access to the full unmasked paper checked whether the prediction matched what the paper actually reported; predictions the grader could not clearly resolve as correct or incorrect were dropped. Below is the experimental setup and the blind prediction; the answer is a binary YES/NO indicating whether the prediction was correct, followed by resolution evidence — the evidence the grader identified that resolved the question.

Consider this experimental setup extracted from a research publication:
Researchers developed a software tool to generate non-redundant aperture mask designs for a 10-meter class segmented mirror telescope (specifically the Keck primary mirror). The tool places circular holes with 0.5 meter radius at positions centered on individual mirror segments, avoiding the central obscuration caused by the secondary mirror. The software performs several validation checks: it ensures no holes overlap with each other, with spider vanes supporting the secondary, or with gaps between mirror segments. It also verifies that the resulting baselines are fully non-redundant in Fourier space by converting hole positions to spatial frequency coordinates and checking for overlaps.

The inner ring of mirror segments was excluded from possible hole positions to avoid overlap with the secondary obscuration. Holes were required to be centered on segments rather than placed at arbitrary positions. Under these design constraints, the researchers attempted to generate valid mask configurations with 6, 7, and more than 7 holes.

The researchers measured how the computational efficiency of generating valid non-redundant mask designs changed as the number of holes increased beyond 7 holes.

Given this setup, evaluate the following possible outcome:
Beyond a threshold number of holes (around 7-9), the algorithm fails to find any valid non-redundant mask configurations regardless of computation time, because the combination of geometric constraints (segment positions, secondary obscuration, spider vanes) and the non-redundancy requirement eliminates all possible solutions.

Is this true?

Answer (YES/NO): NO